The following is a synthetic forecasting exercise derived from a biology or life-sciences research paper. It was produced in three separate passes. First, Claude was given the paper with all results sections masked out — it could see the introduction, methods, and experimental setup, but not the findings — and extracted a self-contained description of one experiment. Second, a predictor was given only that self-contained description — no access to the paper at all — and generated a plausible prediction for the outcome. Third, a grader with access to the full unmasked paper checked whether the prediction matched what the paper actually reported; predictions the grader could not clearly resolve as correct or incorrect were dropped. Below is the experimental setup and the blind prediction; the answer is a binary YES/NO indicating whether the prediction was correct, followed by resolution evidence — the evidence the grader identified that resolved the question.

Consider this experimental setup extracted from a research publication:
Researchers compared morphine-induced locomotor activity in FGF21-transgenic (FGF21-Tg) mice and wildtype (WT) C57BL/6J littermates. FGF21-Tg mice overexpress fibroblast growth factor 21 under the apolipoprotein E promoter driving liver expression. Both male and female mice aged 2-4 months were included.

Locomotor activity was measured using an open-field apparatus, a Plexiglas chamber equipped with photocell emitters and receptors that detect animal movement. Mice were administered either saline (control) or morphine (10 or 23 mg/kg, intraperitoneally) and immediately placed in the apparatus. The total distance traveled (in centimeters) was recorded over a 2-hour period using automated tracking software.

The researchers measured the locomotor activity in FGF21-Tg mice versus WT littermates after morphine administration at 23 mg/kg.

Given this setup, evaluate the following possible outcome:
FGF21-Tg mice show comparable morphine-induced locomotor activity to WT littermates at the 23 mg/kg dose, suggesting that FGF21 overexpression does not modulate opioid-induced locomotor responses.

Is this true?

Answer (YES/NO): NO